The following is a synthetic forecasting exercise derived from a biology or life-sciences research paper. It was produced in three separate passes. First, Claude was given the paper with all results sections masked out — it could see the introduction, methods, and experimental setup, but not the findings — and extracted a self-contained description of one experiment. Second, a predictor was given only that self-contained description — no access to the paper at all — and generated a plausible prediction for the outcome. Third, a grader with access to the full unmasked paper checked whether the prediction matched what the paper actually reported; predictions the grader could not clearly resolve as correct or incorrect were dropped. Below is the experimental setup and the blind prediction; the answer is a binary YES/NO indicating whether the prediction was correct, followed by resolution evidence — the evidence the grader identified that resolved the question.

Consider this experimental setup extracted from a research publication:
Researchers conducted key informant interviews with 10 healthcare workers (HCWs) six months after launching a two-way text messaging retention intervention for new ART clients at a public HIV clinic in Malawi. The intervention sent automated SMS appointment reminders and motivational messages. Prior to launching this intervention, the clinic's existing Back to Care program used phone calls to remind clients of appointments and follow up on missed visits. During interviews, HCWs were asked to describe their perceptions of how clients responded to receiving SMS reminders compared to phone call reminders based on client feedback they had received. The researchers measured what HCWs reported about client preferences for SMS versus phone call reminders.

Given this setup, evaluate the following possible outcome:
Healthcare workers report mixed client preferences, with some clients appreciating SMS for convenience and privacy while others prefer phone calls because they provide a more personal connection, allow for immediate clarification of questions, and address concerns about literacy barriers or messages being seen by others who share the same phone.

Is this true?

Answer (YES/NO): NO